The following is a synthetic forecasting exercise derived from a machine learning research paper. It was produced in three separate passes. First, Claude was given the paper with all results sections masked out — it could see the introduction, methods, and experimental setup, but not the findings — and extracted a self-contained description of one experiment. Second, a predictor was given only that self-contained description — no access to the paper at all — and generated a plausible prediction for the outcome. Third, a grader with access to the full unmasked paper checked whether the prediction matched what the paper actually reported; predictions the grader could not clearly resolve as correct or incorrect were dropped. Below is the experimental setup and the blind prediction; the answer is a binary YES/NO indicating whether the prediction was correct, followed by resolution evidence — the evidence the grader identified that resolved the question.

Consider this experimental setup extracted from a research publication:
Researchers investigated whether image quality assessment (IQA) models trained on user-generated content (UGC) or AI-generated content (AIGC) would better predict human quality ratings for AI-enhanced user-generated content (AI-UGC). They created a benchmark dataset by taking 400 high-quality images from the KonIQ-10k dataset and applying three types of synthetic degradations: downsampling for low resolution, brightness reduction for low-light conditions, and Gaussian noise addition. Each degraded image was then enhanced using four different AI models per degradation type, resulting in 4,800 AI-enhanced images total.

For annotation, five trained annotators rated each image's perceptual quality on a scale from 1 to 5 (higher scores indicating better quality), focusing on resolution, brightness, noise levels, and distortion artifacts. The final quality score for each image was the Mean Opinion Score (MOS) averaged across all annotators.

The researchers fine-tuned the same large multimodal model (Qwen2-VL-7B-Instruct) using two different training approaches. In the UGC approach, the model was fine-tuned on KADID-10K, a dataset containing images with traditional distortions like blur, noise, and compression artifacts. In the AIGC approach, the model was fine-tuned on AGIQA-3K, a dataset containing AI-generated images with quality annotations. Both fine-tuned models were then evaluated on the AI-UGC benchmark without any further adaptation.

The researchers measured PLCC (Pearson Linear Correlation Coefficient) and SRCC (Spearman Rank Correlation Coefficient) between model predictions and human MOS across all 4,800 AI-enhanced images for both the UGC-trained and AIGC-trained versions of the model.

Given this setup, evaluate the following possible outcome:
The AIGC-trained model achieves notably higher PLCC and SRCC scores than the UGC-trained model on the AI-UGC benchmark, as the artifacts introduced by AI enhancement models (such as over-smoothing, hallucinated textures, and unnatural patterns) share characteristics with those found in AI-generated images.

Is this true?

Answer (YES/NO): NO